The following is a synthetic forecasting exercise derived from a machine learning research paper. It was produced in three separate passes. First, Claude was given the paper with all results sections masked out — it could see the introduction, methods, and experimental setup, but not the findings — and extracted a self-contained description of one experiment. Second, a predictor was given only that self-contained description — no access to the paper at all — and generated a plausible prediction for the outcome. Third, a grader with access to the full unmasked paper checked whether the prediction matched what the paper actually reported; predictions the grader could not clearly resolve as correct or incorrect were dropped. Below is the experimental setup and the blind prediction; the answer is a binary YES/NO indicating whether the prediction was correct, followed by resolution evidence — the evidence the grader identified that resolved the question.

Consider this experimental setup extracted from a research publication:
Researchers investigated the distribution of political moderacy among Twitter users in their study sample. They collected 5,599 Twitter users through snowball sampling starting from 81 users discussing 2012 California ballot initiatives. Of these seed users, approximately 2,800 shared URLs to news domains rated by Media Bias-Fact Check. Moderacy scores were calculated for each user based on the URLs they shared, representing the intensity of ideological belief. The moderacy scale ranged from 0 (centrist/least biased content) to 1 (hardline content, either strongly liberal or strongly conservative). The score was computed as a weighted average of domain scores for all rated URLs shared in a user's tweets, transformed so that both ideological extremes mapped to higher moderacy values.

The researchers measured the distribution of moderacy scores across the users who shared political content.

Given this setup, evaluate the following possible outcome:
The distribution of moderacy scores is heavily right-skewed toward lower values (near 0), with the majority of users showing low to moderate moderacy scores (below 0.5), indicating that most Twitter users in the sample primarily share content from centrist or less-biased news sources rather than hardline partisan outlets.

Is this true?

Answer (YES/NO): NO